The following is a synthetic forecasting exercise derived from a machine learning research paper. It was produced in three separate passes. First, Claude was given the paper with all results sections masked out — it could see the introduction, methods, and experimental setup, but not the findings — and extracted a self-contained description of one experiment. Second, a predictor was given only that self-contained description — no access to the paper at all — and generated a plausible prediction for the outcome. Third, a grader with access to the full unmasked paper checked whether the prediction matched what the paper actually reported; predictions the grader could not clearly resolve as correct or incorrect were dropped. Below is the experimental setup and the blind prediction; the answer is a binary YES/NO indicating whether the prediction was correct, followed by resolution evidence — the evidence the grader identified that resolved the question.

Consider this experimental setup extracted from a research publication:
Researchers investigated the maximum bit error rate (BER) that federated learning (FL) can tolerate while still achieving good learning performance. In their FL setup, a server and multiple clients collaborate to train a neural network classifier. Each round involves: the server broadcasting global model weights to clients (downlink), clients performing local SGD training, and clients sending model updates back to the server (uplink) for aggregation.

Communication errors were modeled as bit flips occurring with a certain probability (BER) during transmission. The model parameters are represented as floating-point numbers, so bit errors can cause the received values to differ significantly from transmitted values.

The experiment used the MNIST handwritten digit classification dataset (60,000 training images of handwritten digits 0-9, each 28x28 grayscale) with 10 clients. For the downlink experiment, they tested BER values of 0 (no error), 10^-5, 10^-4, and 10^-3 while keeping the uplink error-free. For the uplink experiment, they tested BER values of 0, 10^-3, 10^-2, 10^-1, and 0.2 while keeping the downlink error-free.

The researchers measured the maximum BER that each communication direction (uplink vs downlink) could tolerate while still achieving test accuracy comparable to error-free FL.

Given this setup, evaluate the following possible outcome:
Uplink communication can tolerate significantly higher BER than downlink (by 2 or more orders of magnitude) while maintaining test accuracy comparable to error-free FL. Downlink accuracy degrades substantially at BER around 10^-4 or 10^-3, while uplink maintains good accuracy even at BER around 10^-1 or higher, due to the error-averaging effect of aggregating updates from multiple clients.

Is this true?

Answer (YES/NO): YES